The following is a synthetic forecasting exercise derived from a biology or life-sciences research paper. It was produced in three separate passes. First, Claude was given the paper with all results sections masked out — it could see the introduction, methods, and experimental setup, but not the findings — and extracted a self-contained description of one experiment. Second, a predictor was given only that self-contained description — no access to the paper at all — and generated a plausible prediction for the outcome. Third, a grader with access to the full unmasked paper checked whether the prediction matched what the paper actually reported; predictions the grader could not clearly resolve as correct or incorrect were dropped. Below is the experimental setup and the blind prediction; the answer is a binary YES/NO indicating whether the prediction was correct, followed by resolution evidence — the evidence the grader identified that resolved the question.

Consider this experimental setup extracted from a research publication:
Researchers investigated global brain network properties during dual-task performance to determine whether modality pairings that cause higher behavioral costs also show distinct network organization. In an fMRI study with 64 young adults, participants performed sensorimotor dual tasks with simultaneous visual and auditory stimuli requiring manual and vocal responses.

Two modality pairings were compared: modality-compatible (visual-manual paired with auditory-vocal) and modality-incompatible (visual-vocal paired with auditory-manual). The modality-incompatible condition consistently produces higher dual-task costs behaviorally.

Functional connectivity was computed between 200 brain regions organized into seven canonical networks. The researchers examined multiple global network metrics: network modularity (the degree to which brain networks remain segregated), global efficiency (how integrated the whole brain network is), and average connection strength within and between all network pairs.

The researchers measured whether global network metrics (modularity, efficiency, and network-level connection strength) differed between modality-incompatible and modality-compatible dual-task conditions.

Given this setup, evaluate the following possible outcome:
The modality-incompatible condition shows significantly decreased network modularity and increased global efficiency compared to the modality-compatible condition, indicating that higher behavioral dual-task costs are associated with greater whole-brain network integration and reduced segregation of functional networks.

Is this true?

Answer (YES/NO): NO